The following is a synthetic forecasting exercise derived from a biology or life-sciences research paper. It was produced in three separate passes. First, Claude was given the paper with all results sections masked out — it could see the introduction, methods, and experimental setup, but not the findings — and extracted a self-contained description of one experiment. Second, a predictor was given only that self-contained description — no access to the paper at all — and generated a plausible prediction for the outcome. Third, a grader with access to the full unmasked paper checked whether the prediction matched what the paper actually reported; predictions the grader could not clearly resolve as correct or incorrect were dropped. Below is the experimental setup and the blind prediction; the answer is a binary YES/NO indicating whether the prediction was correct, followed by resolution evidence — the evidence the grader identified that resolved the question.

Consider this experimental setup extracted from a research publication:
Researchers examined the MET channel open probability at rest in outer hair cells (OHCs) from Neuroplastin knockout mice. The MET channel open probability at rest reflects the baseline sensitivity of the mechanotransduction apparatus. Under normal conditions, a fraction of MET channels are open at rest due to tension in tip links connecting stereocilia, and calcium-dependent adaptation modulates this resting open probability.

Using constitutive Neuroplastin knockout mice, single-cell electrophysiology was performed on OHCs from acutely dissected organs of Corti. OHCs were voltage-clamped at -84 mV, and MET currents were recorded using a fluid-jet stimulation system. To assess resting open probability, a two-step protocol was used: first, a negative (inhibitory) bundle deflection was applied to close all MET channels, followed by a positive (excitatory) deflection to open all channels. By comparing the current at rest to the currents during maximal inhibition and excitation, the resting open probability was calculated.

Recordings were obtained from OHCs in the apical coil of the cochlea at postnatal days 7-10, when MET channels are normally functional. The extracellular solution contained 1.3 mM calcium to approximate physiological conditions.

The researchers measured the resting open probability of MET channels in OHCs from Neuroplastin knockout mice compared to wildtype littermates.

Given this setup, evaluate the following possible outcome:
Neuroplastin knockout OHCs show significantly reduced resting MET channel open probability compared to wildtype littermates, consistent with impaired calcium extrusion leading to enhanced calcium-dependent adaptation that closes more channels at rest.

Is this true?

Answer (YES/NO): NO